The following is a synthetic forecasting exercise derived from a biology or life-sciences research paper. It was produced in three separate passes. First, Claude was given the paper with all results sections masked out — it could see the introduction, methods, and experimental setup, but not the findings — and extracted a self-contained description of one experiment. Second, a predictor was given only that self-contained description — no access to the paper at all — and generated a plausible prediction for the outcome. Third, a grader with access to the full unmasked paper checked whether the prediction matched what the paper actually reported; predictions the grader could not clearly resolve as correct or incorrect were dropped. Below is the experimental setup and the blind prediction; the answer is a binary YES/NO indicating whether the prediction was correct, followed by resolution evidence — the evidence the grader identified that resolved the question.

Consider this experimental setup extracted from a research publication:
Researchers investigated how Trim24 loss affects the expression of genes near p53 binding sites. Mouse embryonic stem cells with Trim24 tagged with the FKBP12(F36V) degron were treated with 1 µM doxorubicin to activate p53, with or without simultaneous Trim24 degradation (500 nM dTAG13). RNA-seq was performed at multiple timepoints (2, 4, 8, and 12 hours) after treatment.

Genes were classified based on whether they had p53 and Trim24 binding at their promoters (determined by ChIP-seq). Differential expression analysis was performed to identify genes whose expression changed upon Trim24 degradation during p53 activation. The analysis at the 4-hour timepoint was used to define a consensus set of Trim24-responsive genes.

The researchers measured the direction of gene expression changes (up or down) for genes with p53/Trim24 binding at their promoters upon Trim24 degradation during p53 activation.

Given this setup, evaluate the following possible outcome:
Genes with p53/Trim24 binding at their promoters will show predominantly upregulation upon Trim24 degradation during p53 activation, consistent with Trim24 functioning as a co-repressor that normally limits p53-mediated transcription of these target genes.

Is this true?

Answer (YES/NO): YES